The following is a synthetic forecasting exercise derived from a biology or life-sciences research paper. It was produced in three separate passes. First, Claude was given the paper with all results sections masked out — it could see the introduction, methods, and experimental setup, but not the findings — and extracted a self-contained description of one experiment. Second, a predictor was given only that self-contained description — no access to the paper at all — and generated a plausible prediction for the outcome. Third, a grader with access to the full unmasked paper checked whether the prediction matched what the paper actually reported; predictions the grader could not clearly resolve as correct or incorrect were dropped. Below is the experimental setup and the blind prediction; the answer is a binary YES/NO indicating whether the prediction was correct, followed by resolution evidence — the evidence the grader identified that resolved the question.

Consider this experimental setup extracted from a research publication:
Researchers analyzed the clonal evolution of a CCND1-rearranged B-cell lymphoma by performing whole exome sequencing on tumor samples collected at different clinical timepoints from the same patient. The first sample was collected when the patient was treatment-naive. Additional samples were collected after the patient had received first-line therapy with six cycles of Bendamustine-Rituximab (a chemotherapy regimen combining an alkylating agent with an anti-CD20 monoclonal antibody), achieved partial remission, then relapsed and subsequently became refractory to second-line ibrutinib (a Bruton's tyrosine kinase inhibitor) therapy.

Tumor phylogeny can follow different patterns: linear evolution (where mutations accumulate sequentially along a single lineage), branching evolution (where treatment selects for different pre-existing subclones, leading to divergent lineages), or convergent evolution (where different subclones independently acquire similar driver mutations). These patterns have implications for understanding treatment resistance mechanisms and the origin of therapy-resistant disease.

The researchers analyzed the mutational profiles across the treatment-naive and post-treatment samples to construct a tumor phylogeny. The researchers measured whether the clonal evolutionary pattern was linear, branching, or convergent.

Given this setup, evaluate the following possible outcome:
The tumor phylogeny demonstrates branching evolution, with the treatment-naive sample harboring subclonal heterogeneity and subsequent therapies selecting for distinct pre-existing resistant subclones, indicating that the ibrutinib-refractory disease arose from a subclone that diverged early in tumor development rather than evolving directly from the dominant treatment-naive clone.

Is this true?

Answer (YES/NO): NO